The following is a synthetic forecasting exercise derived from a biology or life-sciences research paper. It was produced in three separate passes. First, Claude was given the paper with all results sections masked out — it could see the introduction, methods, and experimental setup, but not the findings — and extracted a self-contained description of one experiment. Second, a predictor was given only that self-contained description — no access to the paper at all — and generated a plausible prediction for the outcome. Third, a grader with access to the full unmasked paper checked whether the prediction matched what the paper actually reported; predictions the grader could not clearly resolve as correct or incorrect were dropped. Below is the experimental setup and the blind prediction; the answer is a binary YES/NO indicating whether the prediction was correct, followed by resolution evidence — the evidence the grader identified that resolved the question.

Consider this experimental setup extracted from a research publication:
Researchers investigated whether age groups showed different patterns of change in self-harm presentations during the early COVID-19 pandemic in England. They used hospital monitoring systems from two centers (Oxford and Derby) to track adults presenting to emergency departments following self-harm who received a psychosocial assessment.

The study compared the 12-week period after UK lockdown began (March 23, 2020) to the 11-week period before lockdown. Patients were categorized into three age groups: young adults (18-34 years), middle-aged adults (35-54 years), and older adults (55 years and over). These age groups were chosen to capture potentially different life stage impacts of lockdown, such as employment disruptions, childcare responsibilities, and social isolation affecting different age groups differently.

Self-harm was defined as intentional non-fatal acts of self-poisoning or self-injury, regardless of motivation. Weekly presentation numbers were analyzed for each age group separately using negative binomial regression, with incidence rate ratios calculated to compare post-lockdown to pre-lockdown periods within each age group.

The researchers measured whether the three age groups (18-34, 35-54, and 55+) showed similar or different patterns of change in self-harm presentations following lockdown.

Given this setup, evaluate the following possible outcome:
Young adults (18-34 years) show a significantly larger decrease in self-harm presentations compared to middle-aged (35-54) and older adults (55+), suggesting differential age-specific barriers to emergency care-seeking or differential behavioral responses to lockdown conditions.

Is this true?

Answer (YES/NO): NO